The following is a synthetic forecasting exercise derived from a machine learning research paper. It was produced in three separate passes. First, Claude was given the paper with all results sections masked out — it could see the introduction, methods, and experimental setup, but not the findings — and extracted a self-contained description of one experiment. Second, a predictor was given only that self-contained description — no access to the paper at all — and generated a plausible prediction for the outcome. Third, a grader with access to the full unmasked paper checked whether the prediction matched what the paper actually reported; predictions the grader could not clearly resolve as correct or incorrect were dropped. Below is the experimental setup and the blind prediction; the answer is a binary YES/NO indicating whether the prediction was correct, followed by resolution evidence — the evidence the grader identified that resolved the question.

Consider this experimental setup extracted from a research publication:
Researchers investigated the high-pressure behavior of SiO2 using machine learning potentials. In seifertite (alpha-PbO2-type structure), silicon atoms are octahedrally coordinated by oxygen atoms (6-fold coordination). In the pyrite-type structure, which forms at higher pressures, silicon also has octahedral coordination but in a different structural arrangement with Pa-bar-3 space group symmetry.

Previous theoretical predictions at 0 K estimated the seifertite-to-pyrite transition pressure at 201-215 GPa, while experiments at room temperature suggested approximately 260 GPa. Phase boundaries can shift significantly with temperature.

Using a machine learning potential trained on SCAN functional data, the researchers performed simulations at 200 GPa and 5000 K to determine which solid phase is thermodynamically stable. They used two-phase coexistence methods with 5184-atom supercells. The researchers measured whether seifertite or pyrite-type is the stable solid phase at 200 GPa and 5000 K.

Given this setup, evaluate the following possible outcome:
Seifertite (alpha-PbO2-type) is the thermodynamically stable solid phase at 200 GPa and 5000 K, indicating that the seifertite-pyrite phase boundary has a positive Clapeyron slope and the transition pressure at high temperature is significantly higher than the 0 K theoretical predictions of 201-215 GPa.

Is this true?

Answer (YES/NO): NO